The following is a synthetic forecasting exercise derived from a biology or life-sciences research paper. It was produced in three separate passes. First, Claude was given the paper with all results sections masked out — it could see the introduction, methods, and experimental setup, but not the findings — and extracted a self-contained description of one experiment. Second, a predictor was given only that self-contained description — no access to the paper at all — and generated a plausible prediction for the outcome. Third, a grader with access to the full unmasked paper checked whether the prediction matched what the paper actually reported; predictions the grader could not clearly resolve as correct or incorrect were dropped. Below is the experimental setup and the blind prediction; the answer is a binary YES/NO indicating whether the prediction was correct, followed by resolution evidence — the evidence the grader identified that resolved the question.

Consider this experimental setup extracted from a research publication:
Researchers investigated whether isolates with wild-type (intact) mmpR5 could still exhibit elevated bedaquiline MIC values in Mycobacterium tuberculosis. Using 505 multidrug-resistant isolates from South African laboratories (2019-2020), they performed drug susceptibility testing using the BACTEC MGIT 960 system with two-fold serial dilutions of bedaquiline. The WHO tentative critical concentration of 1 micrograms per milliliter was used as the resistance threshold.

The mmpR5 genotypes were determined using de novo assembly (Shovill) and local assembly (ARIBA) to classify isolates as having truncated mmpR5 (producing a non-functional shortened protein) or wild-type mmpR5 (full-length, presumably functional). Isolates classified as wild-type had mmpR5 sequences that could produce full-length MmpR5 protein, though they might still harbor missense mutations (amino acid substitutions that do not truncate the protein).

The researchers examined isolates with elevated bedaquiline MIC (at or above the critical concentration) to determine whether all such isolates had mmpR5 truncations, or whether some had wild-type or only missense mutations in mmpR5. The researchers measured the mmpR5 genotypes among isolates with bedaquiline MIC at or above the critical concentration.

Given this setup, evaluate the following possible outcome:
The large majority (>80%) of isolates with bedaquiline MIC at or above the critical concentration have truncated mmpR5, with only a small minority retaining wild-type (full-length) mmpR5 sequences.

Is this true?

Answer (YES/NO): NO